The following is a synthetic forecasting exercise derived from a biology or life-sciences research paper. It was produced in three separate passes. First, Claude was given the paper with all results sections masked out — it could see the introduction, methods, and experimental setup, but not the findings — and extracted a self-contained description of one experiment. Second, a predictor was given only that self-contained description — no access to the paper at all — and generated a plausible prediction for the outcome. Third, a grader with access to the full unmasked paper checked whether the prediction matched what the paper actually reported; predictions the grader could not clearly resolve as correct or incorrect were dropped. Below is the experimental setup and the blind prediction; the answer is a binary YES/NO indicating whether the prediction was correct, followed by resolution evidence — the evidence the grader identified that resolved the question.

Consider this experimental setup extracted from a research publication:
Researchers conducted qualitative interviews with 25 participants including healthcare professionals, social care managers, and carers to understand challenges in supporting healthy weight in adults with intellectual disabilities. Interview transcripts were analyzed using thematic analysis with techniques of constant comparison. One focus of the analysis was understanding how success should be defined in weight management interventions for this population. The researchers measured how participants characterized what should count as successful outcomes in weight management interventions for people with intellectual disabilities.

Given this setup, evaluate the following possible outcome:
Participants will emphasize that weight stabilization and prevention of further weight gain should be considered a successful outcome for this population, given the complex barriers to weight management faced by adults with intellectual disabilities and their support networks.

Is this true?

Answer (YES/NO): YES